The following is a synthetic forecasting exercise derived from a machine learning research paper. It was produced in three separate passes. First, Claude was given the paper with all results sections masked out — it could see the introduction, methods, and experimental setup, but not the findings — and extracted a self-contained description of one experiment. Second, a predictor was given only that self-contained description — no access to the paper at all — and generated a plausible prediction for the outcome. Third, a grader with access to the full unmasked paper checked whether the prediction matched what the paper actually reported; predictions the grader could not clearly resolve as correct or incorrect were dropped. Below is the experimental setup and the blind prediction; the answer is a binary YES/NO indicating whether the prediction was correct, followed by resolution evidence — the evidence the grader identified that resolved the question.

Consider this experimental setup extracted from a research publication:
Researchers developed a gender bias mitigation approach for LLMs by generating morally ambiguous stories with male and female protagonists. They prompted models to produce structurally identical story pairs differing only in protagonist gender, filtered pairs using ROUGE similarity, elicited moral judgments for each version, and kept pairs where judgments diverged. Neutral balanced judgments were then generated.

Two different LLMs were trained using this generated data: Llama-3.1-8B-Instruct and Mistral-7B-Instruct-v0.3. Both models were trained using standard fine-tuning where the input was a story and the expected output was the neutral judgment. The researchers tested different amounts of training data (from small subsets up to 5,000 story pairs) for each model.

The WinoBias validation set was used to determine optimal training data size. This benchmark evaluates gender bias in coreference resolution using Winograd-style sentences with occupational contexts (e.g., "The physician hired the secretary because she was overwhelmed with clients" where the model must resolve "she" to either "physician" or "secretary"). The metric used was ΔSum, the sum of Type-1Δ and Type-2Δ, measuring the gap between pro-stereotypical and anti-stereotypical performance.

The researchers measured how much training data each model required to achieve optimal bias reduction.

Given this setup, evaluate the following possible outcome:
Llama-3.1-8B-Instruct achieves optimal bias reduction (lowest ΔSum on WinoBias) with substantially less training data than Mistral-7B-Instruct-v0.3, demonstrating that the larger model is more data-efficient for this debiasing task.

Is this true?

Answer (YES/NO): YES